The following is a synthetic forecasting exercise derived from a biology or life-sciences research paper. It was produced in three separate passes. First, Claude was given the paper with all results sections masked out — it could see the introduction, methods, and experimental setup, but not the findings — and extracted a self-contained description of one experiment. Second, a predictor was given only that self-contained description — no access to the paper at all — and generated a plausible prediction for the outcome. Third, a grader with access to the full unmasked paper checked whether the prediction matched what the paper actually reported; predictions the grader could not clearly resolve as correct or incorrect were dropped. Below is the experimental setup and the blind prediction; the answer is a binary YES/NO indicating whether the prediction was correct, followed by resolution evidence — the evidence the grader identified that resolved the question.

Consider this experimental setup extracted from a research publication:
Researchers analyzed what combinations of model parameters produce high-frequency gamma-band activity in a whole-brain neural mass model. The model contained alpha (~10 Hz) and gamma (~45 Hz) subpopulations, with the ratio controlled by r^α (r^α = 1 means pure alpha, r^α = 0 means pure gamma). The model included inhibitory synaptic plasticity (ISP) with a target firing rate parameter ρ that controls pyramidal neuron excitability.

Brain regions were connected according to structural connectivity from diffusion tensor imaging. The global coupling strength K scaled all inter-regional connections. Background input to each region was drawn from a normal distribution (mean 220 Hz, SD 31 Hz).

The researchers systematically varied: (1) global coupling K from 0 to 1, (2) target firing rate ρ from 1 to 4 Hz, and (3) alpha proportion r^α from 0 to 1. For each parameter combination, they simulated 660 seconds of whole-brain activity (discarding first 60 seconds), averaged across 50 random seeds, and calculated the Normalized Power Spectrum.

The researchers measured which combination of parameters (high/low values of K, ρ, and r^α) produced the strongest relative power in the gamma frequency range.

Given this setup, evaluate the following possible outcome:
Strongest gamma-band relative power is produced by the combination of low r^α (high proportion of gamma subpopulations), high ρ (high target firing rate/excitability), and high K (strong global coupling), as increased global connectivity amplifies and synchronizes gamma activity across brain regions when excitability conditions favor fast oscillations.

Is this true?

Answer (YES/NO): NO